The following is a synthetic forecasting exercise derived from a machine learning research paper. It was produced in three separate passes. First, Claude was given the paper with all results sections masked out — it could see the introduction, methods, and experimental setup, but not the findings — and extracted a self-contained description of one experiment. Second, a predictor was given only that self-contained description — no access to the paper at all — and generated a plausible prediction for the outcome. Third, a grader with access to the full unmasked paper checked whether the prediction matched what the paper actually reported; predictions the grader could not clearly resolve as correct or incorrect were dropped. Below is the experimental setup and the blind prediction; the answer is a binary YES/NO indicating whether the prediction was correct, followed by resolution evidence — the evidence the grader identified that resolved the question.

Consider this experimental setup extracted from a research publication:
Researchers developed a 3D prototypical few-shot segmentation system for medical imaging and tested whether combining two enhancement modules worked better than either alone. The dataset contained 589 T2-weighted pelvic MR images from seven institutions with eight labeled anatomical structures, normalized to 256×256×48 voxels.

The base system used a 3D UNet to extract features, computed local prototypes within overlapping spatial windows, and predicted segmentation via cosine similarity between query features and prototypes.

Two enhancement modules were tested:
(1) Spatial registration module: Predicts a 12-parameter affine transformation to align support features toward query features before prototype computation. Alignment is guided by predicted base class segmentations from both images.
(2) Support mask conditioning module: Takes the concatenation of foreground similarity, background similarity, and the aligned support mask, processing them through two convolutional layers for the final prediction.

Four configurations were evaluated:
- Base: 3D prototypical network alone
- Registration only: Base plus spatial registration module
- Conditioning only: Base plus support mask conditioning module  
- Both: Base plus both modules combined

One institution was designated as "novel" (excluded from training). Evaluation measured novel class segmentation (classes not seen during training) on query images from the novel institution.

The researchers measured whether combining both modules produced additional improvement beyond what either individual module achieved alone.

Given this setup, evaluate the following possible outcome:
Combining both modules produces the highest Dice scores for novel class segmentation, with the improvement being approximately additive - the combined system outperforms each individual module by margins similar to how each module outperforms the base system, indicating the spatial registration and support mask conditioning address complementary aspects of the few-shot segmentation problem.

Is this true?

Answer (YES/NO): NO